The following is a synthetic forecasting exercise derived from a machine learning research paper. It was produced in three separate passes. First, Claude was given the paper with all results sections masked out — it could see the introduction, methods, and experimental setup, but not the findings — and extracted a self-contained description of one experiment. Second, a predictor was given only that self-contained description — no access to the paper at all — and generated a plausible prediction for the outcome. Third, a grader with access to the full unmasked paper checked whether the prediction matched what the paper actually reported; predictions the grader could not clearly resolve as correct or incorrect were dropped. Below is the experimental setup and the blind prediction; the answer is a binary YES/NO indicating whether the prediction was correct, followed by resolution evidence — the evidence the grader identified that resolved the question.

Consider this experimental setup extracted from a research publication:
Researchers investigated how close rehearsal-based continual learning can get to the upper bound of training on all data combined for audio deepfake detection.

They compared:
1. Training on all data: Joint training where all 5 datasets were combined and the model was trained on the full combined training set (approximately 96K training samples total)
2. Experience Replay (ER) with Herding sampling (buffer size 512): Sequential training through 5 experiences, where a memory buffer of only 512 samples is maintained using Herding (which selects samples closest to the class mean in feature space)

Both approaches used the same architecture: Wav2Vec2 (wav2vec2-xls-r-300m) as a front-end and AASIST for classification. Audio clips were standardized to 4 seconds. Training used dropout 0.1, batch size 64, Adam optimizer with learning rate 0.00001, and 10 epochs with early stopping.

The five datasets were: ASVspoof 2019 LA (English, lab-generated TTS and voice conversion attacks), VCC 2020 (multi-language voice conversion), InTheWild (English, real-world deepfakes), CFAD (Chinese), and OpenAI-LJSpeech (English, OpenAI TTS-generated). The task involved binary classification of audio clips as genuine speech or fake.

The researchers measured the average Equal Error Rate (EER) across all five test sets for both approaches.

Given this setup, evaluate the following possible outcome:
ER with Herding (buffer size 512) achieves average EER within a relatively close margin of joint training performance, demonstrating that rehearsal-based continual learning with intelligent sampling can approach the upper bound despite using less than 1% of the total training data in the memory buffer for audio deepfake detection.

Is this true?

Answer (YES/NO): YES